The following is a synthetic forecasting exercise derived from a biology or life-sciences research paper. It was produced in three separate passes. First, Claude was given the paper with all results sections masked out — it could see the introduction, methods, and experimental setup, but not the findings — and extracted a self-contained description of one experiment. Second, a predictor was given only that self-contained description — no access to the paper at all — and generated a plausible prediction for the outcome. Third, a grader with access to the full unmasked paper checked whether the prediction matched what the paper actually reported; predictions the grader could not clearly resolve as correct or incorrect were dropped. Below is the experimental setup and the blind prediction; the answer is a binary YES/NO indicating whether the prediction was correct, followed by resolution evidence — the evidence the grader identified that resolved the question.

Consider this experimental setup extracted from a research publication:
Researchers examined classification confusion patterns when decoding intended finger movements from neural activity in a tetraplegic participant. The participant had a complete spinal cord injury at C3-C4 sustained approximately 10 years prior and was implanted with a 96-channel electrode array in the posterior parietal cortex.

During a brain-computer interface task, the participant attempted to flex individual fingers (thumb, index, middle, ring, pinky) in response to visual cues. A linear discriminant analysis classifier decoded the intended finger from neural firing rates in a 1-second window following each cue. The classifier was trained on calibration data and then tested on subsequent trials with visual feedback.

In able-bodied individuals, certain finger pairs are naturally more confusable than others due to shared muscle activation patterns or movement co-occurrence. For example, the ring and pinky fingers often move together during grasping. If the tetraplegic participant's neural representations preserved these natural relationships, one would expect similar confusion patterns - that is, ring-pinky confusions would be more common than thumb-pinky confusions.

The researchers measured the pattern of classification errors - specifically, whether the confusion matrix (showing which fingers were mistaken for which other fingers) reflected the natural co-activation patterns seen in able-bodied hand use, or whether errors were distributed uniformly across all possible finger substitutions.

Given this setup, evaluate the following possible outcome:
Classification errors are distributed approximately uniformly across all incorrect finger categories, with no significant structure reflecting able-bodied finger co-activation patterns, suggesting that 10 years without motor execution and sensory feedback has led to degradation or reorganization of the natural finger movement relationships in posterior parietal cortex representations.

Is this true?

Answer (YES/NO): NO